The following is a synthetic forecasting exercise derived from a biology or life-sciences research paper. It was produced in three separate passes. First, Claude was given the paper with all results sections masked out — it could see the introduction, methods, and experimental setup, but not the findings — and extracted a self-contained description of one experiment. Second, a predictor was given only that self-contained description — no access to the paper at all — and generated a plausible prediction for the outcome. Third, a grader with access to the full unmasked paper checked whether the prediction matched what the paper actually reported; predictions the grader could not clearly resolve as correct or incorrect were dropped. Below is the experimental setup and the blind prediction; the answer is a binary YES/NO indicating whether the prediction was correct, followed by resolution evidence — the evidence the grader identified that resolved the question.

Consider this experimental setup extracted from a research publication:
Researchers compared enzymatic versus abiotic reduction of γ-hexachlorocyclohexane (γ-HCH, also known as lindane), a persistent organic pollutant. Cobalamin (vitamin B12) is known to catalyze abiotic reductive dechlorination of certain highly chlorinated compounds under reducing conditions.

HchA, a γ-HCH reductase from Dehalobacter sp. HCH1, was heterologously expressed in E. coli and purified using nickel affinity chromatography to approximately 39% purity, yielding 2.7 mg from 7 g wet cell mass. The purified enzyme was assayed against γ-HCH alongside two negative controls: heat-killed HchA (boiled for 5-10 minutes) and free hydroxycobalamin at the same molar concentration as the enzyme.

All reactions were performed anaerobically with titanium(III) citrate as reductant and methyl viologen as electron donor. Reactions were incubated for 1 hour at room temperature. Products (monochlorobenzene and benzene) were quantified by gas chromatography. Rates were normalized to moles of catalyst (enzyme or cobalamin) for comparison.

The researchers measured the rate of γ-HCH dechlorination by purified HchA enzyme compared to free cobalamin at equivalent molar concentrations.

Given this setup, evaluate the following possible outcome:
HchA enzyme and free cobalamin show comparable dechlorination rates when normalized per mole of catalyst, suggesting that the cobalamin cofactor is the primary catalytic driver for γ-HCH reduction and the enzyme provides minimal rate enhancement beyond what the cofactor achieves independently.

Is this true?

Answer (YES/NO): NO